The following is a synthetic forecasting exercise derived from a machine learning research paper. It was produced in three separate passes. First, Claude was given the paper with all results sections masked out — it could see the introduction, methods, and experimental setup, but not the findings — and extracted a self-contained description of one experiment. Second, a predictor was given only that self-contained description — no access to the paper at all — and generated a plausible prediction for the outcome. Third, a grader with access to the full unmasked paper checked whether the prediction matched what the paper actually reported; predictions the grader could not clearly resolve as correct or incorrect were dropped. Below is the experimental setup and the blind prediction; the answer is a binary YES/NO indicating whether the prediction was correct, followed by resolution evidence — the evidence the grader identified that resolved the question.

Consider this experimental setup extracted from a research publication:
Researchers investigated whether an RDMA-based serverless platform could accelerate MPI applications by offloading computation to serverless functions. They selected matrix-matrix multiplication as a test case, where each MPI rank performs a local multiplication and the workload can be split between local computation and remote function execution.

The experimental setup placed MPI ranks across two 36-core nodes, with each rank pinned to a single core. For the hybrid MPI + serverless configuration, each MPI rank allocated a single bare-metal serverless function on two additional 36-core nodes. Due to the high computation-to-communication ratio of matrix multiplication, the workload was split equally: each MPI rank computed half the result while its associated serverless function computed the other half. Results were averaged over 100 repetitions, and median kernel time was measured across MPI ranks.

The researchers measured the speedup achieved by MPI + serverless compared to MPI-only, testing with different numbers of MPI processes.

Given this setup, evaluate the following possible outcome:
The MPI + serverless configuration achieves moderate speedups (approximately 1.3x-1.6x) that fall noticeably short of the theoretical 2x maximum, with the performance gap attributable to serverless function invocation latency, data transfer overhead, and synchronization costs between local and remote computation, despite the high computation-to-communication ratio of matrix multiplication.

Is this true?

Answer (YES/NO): NO